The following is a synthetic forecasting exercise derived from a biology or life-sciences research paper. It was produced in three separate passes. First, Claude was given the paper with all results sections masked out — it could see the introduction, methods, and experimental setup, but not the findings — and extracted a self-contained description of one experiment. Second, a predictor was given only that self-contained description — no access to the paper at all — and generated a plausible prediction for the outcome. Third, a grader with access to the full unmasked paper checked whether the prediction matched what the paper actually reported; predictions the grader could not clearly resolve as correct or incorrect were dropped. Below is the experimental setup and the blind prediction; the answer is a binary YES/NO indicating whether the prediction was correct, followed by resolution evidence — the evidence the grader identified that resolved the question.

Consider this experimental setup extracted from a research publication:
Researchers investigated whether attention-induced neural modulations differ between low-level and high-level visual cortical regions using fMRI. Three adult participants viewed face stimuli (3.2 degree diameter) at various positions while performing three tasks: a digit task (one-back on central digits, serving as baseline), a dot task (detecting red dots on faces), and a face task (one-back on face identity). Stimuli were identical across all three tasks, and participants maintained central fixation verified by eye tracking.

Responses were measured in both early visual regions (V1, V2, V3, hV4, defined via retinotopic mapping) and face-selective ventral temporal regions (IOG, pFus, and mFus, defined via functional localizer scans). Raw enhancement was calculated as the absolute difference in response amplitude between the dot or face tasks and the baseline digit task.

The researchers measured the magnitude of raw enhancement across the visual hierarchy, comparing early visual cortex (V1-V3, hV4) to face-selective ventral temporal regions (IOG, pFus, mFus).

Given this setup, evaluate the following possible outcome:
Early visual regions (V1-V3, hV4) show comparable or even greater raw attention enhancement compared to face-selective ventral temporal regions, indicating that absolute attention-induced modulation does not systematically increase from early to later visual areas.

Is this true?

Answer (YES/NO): NO